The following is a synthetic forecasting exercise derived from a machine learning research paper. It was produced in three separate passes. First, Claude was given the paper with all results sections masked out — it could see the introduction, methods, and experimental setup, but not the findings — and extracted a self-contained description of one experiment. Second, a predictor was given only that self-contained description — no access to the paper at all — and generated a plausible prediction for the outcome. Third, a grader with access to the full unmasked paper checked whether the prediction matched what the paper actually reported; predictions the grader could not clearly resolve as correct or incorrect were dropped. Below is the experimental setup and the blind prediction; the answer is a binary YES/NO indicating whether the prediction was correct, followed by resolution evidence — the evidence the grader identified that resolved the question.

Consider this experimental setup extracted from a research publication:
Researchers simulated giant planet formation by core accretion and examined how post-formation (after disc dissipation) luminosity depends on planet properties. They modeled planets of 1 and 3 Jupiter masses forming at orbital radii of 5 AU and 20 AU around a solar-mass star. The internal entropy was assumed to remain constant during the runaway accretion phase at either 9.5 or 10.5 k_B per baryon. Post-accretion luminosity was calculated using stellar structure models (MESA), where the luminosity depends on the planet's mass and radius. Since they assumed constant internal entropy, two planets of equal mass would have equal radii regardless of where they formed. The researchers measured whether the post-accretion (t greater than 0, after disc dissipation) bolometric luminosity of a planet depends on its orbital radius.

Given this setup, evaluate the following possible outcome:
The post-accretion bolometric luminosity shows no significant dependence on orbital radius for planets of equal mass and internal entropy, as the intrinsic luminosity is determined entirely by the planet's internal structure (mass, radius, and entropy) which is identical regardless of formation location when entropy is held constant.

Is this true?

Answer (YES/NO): YES